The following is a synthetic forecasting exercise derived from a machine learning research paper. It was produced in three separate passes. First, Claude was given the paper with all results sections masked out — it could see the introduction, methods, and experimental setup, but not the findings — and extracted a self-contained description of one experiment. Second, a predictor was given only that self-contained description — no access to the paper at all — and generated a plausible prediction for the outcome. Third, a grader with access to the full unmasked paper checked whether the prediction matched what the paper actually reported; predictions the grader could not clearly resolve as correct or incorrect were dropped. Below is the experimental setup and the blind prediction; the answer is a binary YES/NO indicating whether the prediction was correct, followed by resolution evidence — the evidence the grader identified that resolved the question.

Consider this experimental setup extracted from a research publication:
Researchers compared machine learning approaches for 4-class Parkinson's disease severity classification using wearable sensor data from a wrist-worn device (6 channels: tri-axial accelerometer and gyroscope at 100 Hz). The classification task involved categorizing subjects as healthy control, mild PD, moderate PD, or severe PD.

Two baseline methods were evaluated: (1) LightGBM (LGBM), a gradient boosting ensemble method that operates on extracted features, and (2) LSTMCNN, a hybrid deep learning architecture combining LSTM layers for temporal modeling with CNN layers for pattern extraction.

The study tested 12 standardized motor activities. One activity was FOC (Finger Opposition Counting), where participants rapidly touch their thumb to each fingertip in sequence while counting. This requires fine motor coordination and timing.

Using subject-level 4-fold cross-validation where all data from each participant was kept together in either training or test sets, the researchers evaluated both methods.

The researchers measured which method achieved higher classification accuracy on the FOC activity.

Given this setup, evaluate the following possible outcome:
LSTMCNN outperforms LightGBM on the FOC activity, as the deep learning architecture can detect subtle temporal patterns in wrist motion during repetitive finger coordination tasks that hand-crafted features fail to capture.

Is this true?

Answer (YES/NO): NO